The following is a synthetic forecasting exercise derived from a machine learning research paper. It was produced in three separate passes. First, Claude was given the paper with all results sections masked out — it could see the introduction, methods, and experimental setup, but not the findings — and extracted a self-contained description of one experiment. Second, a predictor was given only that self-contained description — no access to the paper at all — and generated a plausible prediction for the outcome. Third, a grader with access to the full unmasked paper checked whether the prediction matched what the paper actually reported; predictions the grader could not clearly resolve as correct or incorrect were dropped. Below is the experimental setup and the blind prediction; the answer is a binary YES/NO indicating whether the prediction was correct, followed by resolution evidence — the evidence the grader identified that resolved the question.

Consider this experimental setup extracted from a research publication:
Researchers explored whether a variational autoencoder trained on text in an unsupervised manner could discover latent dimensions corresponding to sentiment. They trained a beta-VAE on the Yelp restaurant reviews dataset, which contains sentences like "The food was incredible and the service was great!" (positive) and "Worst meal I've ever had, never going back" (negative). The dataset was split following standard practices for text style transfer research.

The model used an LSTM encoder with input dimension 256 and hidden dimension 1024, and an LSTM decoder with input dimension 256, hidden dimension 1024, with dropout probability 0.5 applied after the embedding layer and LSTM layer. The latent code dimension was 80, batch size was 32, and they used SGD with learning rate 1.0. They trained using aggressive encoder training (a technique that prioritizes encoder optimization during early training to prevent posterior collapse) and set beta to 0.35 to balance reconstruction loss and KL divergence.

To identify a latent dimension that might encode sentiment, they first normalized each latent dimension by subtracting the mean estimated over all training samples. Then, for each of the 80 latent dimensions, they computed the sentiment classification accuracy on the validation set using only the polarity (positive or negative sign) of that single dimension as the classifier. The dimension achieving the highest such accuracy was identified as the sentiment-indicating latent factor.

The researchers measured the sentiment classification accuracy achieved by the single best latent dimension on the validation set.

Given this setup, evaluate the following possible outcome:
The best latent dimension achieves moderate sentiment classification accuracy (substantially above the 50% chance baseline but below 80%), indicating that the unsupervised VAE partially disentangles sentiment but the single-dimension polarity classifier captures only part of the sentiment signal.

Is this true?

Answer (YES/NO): YES